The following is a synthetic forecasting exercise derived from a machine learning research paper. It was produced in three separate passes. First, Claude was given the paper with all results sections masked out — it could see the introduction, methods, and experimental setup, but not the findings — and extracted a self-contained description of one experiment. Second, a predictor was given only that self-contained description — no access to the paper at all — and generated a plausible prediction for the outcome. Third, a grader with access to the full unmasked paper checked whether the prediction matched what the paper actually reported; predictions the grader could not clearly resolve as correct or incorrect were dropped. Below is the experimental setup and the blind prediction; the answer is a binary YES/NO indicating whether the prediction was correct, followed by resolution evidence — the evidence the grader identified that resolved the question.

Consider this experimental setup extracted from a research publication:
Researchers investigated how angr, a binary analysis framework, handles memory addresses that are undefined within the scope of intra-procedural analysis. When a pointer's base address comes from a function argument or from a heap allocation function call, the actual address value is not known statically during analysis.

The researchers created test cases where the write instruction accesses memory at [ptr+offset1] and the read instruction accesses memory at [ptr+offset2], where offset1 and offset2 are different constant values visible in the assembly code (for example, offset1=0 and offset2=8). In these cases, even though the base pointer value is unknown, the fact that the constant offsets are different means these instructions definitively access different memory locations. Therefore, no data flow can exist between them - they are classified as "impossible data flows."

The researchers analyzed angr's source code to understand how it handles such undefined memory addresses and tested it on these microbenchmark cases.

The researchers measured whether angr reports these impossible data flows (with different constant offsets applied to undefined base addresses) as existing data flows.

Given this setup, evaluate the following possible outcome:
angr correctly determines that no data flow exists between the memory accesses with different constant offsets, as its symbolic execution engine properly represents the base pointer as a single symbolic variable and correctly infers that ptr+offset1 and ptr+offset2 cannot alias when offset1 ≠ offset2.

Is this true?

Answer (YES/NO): NO